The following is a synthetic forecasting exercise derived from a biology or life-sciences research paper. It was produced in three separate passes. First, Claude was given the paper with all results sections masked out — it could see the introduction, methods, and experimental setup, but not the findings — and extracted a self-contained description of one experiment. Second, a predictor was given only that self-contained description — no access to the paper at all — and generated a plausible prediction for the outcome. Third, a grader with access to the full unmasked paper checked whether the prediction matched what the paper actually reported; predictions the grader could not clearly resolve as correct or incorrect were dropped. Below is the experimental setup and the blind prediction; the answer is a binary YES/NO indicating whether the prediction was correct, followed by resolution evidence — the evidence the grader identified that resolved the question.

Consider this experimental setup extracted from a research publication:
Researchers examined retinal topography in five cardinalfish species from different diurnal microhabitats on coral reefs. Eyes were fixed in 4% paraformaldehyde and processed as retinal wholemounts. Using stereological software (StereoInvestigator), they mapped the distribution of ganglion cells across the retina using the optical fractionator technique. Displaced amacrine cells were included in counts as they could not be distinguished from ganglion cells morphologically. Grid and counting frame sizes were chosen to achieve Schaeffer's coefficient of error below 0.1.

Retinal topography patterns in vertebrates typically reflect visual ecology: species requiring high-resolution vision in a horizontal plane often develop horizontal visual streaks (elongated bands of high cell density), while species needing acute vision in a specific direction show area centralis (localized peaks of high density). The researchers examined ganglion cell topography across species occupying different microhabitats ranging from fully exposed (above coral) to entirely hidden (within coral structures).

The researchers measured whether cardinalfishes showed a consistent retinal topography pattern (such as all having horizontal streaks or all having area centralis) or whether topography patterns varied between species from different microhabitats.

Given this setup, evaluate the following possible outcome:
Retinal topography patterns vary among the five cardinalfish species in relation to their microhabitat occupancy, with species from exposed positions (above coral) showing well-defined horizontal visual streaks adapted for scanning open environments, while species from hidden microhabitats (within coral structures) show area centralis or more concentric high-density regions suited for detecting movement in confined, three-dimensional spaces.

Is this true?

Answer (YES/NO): NO